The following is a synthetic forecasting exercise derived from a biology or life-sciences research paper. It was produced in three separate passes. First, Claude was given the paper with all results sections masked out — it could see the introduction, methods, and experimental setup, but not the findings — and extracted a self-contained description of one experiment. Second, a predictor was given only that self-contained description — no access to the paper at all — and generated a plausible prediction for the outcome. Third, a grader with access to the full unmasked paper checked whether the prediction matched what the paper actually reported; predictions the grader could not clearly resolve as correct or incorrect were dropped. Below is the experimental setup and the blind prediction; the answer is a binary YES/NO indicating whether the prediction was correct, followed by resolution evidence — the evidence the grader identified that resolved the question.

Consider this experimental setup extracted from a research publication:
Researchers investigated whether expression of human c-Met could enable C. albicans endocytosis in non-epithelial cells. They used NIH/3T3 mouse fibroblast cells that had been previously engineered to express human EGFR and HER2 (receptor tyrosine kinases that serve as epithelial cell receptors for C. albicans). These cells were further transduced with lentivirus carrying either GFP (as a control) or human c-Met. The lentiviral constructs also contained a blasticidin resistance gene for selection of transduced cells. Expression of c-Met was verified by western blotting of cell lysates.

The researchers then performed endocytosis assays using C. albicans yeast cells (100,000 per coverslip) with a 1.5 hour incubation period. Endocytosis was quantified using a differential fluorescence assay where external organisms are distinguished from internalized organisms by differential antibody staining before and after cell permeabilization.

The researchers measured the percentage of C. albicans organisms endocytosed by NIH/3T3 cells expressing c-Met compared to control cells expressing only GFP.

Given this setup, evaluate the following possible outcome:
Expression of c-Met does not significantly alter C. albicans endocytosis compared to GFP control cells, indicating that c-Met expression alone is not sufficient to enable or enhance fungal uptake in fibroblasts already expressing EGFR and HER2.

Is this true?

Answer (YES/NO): NO